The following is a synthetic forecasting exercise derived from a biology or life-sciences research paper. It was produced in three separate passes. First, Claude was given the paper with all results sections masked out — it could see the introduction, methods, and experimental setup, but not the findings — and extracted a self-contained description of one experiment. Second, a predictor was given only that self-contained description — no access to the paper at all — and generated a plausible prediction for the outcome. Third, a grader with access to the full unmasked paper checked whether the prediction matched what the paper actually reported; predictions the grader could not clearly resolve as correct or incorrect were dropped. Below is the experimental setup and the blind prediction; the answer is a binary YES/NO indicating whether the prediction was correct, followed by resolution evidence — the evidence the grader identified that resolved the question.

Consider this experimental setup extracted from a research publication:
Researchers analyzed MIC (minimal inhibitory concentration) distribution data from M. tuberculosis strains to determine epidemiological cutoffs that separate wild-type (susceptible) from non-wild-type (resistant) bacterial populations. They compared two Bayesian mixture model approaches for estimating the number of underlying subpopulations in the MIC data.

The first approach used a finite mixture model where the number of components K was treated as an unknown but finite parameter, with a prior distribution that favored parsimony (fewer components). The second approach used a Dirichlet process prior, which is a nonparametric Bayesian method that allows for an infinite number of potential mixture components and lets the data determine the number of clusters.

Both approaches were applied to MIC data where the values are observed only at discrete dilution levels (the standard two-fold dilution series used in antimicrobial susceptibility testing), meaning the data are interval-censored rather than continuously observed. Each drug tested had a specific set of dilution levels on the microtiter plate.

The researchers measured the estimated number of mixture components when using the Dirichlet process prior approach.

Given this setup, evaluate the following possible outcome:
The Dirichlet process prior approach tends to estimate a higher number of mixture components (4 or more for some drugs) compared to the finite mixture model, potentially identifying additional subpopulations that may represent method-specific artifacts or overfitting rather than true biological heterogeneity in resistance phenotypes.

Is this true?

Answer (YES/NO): NO